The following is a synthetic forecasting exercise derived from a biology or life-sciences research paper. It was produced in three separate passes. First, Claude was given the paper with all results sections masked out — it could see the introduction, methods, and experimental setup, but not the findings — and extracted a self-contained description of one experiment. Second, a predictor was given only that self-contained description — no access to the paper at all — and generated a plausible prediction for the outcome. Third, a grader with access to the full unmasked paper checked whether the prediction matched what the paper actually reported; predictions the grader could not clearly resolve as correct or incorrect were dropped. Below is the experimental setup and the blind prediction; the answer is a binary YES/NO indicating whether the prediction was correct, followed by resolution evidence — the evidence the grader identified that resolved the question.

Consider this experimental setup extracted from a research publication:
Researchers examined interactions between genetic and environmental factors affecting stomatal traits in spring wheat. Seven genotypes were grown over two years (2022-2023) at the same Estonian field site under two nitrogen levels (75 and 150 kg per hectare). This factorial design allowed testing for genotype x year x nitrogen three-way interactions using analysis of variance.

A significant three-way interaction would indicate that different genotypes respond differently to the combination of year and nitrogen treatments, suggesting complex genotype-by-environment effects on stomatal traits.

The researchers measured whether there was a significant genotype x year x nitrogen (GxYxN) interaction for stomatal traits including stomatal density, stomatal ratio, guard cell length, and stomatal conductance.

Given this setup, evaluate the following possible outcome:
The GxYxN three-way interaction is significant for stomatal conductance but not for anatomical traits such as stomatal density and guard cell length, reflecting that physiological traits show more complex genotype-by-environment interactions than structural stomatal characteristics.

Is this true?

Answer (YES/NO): NO